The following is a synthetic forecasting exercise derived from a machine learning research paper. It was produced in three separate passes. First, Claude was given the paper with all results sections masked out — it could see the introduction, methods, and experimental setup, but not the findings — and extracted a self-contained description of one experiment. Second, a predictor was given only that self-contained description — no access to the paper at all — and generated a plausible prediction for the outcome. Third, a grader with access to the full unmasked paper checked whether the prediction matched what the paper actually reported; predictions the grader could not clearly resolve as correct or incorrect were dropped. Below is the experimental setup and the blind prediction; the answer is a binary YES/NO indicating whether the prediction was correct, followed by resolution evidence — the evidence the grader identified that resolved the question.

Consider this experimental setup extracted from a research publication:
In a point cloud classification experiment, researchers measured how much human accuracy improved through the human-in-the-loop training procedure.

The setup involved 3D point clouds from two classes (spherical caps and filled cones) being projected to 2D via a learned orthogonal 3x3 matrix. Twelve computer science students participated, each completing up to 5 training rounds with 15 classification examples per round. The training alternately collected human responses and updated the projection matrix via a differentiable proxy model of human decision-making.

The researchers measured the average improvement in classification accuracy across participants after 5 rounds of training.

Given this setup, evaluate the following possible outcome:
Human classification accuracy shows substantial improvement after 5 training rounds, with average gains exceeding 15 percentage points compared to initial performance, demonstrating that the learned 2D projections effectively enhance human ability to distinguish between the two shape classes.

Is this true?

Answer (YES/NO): YES